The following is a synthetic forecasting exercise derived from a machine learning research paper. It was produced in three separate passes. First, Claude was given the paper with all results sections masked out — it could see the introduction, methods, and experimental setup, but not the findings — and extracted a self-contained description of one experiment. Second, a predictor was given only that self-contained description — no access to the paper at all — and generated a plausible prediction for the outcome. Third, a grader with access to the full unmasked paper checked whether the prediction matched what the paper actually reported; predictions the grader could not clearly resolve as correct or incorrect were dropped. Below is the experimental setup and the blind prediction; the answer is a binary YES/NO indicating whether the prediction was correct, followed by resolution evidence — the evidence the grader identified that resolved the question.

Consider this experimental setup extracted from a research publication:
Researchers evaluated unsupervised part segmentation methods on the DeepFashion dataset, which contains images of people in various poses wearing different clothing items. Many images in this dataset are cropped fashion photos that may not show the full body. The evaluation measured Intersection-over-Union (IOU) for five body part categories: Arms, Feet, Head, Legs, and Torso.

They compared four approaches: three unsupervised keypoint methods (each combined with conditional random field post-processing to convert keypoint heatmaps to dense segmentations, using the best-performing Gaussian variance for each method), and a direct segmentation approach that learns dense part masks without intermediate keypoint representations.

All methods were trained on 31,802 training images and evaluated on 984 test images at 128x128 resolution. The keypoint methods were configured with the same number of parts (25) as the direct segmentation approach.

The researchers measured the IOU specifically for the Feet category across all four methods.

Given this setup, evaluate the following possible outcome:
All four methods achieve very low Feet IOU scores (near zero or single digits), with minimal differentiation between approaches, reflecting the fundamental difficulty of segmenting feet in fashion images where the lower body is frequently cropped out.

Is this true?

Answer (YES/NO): YES